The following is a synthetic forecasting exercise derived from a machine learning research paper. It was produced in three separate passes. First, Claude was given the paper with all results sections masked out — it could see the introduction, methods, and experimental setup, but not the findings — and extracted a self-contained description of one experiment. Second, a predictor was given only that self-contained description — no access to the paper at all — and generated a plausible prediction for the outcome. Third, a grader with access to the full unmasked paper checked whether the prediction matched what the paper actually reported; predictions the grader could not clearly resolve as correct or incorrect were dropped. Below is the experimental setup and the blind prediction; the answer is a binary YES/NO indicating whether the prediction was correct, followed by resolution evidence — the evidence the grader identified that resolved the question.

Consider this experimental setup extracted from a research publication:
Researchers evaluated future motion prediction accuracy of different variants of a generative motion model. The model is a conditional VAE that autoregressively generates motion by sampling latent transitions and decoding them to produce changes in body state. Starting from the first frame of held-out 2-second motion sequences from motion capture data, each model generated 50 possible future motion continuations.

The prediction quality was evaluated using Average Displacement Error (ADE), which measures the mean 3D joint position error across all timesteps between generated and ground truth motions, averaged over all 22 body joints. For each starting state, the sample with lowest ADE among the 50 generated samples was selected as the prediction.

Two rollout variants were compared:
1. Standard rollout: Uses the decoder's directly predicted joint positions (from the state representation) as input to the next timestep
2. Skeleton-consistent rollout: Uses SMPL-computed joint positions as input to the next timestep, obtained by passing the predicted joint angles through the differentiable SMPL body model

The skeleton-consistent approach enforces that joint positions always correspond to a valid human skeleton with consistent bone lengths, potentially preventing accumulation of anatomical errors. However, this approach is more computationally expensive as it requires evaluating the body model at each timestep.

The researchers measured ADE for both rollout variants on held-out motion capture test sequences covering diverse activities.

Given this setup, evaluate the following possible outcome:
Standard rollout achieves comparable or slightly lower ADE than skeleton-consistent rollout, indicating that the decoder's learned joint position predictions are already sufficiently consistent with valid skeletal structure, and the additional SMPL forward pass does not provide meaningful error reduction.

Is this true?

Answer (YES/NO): NO